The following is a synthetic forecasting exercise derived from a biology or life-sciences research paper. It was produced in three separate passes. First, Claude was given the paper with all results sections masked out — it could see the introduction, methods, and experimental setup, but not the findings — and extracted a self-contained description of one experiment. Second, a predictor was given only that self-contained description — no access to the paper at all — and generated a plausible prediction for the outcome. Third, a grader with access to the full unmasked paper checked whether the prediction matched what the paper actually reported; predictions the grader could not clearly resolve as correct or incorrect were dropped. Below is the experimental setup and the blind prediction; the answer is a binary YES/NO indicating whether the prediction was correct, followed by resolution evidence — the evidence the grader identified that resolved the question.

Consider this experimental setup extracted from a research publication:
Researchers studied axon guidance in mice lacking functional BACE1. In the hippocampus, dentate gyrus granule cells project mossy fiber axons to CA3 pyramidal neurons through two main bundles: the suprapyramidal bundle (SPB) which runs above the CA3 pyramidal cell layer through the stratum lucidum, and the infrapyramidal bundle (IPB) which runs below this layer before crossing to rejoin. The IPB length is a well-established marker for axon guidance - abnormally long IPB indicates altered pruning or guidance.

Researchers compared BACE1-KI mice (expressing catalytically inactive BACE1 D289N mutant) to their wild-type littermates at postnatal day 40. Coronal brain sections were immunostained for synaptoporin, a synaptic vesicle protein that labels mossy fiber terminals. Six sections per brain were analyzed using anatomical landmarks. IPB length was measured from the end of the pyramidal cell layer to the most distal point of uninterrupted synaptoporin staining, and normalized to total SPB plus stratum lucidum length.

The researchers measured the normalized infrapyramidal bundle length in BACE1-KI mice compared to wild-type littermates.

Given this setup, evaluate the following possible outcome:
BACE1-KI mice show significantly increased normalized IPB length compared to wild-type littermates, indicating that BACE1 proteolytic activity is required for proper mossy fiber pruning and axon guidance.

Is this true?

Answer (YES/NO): NO